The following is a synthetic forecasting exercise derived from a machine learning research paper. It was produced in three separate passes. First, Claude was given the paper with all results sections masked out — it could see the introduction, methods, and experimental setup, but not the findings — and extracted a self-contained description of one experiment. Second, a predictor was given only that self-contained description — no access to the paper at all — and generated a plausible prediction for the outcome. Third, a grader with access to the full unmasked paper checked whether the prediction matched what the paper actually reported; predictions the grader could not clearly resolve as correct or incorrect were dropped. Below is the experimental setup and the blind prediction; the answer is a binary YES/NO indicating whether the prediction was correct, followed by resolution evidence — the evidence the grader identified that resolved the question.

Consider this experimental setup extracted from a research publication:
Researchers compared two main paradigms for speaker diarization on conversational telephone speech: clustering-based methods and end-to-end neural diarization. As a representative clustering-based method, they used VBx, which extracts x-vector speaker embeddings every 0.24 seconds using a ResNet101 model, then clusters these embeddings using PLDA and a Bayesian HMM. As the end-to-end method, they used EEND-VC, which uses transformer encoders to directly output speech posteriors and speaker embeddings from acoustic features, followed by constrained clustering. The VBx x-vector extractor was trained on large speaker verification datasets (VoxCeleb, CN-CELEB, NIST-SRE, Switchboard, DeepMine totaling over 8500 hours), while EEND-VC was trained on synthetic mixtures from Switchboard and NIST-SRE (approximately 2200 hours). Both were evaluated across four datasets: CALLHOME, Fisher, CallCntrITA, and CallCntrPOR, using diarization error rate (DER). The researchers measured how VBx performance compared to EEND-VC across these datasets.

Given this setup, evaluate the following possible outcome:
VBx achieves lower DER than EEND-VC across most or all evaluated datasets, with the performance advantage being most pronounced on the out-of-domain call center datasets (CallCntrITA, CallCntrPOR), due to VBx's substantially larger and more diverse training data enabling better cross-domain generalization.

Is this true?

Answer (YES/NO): NO